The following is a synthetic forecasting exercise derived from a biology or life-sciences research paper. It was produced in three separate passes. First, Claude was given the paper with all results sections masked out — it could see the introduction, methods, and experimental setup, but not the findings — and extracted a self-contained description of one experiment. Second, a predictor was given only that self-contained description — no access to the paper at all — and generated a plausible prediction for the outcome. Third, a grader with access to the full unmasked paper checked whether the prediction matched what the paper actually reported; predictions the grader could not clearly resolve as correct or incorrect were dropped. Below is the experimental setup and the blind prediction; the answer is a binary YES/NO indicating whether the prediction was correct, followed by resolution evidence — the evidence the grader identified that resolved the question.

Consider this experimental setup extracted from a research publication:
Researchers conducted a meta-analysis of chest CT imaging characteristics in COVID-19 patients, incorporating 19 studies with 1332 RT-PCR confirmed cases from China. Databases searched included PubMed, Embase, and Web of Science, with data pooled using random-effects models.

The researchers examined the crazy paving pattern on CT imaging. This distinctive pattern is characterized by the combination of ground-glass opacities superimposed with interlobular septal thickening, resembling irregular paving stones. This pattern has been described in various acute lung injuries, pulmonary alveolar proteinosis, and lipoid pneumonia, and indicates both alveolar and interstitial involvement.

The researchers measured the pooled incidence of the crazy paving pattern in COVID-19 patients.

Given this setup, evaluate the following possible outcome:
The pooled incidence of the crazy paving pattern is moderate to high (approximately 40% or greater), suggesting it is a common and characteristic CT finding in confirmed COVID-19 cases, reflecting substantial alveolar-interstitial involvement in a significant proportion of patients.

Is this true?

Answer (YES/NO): NO